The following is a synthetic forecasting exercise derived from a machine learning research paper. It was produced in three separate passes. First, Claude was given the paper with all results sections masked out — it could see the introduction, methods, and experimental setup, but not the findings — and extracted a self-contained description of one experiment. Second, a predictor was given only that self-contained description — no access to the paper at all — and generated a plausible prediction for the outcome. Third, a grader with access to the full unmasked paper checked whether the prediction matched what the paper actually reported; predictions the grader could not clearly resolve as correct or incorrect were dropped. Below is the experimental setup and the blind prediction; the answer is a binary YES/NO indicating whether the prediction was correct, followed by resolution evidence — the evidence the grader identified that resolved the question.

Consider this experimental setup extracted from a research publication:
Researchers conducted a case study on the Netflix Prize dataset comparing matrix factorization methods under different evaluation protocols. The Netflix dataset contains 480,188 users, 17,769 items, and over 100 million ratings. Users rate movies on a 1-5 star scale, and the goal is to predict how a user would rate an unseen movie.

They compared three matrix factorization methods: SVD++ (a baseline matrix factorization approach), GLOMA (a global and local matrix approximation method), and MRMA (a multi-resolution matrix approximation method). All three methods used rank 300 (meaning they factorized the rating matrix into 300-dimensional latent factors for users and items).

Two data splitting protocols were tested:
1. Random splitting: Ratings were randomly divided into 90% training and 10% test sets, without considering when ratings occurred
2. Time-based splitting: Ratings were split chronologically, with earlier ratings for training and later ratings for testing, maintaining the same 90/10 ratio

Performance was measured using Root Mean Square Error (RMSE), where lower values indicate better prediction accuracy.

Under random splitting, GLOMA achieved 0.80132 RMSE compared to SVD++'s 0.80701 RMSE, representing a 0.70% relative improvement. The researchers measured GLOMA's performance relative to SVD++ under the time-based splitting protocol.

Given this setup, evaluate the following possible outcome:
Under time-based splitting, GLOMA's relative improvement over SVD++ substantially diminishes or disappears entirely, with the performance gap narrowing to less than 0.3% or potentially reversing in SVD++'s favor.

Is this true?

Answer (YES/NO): YES